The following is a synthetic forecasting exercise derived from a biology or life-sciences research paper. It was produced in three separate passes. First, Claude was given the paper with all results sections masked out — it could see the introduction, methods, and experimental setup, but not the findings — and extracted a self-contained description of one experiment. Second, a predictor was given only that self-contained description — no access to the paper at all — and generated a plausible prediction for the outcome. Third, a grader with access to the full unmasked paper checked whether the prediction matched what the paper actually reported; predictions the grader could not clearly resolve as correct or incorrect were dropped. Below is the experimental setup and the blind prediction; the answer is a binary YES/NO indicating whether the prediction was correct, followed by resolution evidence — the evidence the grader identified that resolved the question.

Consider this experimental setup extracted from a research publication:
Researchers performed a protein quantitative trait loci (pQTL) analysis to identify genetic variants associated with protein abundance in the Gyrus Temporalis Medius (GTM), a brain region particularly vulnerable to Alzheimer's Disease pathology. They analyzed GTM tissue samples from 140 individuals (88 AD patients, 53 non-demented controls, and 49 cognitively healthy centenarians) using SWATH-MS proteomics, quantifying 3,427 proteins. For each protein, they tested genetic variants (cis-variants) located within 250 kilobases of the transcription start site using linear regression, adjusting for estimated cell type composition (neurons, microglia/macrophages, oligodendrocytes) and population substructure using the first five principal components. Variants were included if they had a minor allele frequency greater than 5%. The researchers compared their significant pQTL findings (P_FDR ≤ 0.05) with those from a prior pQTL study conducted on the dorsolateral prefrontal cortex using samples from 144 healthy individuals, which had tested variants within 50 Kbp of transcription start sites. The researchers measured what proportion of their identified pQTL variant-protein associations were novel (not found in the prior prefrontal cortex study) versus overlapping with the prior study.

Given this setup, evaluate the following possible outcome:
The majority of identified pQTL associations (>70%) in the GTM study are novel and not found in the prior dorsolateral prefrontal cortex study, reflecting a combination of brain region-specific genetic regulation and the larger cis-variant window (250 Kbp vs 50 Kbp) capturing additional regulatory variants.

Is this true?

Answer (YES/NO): NO